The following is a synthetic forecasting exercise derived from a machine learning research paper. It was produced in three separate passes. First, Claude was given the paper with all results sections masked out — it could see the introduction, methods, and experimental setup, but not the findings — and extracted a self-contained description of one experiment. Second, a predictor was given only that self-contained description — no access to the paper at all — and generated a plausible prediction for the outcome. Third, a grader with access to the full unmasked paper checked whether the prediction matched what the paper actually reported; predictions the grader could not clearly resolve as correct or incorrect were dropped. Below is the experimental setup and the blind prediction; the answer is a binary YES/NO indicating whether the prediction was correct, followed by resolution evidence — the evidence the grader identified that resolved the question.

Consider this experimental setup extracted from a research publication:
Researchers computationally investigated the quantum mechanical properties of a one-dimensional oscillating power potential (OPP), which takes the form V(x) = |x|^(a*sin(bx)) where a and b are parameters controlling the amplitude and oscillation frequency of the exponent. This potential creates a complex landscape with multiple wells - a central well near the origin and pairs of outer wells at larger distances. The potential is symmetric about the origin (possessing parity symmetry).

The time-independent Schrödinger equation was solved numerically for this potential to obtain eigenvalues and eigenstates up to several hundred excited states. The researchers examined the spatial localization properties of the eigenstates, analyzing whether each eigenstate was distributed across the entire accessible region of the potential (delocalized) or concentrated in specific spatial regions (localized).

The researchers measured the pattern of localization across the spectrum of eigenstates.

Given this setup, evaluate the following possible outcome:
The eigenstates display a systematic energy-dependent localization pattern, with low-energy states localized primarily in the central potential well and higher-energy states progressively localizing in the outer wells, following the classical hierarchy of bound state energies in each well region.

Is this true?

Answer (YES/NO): NO